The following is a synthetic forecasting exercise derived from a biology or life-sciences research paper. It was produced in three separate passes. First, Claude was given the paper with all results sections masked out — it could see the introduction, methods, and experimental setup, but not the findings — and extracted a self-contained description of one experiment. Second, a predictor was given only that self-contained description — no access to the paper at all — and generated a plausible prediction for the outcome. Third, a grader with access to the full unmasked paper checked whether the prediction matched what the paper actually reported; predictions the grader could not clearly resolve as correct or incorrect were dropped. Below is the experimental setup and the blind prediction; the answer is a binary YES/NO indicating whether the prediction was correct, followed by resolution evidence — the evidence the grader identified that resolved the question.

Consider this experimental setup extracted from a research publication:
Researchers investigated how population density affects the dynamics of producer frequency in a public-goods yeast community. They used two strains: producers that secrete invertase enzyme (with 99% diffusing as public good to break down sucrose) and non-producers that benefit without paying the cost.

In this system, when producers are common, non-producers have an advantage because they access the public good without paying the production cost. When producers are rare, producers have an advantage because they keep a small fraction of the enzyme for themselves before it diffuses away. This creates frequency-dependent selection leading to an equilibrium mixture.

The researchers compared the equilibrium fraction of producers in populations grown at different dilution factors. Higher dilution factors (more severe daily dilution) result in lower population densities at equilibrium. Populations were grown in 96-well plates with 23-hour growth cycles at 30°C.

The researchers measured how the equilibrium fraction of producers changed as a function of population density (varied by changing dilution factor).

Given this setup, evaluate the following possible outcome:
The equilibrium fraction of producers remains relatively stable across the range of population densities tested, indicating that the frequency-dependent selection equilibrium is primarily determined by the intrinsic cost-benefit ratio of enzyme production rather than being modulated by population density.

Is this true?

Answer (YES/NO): NO